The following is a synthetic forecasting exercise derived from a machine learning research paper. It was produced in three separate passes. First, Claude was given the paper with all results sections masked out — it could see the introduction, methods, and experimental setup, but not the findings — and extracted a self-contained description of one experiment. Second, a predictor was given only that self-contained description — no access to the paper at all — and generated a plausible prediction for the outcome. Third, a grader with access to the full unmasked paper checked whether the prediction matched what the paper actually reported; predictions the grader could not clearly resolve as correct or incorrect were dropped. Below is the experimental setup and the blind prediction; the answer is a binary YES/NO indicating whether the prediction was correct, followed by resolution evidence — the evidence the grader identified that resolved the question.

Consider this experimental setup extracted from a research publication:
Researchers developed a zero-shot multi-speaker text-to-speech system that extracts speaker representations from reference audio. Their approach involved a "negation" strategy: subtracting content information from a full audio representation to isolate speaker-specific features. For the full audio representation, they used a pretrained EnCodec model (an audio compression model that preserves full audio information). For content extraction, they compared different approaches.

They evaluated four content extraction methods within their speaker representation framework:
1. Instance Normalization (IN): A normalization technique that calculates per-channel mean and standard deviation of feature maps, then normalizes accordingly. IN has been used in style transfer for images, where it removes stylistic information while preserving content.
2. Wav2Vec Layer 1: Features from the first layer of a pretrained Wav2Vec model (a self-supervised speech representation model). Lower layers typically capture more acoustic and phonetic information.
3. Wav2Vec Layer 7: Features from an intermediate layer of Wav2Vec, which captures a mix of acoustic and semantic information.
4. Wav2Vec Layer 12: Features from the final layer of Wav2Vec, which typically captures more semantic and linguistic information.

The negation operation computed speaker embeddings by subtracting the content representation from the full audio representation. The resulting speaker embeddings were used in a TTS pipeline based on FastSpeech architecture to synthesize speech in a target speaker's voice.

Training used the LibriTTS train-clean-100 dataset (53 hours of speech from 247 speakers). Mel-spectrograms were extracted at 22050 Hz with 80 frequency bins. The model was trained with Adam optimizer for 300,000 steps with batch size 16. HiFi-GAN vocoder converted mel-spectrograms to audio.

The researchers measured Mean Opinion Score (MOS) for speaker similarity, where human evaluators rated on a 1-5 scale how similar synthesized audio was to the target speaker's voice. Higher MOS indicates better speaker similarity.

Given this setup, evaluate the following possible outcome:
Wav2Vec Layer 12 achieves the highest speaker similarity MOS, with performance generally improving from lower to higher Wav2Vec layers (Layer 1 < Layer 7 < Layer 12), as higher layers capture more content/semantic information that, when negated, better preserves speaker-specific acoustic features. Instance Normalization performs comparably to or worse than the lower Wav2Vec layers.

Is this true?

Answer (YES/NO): NO